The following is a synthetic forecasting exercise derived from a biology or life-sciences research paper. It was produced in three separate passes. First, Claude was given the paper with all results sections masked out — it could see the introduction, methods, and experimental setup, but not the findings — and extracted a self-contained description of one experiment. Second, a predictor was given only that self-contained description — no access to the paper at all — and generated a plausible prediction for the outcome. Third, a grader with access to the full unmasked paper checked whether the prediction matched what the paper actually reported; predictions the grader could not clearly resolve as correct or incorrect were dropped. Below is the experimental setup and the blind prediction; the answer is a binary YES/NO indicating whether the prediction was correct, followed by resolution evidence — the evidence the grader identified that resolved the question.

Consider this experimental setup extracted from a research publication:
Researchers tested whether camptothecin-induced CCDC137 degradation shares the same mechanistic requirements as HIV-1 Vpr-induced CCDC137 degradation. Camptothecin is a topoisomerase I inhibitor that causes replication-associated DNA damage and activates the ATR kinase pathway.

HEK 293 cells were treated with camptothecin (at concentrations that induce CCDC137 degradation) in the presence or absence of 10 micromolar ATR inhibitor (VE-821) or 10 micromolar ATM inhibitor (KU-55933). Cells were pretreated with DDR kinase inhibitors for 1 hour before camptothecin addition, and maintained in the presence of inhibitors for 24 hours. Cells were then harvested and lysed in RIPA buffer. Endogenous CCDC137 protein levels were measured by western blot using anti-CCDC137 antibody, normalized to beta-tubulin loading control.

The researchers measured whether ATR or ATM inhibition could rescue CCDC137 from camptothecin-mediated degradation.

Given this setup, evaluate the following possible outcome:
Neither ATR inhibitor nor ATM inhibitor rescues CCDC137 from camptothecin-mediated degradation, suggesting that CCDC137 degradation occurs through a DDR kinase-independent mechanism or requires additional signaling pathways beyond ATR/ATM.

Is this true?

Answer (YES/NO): YES